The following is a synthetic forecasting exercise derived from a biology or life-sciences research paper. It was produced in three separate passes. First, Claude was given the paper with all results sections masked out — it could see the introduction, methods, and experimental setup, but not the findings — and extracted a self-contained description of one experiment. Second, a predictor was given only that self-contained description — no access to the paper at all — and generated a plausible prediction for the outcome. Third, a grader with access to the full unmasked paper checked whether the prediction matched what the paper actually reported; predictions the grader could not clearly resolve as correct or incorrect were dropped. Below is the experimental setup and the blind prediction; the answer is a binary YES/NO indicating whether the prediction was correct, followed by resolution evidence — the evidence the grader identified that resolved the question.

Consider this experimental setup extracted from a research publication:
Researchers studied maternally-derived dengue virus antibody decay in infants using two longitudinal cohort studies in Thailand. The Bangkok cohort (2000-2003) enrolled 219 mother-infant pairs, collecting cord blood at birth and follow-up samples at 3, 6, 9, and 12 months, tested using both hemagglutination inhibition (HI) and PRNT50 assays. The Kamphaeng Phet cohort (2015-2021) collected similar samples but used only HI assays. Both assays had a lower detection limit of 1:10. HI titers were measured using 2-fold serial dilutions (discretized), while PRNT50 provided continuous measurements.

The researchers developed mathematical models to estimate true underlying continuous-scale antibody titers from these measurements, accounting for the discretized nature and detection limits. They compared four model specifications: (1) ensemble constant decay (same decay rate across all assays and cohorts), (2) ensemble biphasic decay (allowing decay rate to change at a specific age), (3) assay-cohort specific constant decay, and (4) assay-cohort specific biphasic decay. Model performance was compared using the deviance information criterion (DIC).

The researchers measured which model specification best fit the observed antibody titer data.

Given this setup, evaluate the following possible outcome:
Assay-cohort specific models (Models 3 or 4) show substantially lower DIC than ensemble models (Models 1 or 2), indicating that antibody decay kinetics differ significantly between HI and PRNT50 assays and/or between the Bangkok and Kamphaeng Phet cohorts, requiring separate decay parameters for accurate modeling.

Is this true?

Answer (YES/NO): YES